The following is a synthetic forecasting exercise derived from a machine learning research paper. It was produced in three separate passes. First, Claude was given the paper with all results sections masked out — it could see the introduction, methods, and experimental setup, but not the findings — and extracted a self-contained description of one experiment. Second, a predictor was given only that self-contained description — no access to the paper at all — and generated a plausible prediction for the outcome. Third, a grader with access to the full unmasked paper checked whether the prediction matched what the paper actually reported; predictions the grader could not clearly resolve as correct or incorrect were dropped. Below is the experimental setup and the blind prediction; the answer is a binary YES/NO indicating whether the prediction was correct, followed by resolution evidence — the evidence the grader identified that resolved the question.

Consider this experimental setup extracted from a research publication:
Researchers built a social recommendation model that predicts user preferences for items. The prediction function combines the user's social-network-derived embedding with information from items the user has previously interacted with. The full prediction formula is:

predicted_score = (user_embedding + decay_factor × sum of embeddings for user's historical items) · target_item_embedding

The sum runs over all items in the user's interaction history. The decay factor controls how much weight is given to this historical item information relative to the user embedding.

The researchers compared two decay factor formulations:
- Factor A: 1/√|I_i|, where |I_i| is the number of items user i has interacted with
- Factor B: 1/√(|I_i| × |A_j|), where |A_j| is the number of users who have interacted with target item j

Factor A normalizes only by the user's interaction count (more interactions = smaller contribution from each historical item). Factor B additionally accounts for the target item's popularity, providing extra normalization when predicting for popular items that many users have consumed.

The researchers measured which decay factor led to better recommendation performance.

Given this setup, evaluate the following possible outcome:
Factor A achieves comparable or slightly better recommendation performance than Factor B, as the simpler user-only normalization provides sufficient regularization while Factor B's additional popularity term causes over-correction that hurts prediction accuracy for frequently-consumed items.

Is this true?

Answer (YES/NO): YES